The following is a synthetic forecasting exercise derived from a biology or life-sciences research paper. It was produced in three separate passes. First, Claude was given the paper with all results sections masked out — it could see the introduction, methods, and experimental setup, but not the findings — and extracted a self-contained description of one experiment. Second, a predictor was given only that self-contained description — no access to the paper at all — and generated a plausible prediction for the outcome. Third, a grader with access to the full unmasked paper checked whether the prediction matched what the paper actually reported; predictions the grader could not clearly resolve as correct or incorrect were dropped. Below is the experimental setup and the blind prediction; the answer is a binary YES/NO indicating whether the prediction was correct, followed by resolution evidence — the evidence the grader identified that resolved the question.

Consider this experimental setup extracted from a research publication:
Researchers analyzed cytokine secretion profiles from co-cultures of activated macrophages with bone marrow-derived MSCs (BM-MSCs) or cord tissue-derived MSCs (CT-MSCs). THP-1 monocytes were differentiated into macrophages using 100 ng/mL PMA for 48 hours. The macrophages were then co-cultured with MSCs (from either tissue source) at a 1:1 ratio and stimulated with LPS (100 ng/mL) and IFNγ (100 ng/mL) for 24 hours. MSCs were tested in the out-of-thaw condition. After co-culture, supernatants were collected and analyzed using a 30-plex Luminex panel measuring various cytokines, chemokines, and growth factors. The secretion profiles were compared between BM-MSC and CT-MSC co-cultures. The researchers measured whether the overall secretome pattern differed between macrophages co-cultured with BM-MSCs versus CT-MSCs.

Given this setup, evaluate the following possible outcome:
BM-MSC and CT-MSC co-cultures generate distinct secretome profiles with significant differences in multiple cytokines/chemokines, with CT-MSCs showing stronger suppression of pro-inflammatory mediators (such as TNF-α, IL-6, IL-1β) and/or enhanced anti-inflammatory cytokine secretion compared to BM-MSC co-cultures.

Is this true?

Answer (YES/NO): NO